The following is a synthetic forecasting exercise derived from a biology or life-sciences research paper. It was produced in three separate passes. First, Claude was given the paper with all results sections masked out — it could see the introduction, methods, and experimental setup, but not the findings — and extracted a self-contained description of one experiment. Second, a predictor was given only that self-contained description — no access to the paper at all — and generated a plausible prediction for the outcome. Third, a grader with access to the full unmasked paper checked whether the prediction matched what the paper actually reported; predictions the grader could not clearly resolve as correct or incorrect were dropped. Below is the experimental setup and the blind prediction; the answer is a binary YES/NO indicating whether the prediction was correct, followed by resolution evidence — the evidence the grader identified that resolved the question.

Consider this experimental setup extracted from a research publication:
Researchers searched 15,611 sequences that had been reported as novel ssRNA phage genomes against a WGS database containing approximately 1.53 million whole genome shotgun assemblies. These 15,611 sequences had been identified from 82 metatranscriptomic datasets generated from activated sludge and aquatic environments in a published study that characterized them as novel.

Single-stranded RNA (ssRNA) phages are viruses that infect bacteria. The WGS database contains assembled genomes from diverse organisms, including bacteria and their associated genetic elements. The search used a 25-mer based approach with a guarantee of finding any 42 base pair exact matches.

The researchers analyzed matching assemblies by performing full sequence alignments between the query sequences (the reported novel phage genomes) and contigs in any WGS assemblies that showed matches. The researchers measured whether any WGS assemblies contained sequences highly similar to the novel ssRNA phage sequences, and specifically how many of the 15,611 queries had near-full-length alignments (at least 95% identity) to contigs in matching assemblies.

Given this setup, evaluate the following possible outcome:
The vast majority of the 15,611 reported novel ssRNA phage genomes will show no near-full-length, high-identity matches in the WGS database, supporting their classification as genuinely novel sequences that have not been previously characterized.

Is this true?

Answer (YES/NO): NO